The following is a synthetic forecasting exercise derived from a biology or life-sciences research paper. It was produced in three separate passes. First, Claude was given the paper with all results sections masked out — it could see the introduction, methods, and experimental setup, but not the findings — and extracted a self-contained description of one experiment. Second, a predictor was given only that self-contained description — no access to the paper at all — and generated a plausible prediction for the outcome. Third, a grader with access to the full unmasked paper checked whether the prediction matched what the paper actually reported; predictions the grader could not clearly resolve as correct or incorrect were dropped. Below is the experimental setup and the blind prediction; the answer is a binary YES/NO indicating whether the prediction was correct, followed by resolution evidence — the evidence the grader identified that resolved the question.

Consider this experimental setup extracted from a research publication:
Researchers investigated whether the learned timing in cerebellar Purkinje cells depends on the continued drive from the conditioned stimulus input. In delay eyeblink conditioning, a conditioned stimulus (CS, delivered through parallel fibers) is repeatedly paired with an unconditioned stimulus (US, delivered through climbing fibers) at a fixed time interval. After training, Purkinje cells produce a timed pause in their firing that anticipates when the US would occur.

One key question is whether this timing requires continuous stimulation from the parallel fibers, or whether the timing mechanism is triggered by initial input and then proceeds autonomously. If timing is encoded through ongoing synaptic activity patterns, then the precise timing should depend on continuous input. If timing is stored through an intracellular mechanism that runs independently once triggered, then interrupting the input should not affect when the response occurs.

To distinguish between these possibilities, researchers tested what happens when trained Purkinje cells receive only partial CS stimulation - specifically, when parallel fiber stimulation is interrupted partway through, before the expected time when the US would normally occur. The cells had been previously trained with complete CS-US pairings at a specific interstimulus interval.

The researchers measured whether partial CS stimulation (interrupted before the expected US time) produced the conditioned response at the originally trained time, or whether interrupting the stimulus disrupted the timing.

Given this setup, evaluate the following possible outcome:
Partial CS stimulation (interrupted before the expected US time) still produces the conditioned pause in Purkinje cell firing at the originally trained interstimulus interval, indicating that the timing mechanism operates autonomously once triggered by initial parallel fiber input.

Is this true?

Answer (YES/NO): YES